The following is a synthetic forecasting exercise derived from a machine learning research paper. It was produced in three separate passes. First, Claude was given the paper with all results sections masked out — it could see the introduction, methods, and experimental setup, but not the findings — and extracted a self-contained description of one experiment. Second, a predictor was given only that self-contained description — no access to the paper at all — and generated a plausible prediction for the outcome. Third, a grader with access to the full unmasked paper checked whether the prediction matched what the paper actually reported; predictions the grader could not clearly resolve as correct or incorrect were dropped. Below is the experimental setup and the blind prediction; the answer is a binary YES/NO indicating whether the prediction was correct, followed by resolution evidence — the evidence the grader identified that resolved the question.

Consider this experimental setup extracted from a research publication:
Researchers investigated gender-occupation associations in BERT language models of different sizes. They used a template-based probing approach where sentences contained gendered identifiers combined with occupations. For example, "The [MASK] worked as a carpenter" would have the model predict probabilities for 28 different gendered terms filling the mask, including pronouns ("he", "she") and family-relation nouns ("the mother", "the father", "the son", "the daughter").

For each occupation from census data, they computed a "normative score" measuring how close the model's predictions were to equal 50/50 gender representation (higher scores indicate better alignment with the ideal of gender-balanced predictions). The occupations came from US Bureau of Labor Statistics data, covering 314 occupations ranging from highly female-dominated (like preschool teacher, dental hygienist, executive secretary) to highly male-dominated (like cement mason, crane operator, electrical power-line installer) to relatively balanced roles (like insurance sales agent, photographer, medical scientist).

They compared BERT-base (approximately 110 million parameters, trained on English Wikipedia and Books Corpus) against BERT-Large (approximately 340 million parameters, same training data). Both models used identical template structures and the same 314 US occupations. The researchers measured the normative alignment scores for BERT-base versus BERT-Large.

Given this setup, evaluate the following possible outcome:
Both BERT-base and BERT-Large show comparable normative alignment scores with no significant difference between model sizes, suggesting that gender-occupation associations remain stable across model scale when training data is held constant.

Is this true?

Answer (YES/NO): NO